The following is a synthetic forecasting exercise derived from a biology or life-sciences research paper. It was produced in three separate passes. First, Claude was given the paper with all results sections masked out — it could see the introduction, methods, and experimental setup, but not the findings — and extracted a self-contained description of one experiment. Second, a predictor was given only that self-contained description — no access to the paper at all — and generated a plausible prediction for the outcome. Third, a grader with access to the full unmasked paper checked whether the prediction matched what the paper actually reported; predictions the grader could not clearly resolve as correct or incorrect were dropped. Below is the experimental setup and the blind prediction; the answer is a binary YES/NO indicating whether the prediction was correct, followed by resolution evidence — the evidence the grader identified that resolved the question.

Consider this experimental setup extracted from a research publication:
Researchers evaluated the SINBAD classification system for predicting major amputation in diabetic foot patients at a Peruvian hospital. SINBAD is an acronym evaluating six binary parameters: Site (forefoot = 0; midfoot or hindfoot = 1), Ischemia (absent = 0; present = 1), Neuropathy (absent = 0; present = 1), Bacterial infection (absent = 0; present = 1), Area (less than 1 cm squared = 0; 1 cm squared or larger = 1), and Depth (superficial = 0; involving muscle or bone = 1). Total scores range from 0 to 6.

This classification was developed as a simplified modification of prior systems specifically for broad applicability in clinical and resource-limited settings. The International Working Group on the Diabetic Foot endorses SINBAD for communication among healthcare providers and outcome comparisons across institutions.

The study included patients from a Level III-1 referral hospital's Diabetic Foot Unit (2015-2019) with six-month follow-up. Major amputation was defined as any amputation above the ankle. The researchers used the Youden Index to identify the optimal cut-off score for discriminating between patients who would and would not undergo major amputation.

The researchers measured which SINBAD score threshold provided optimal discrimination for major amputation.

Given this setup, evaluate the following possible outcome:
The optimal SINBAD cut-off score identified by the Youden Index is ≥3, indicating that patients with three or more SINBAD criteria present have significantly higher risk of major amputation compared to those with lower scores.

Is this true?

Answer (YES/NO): NO